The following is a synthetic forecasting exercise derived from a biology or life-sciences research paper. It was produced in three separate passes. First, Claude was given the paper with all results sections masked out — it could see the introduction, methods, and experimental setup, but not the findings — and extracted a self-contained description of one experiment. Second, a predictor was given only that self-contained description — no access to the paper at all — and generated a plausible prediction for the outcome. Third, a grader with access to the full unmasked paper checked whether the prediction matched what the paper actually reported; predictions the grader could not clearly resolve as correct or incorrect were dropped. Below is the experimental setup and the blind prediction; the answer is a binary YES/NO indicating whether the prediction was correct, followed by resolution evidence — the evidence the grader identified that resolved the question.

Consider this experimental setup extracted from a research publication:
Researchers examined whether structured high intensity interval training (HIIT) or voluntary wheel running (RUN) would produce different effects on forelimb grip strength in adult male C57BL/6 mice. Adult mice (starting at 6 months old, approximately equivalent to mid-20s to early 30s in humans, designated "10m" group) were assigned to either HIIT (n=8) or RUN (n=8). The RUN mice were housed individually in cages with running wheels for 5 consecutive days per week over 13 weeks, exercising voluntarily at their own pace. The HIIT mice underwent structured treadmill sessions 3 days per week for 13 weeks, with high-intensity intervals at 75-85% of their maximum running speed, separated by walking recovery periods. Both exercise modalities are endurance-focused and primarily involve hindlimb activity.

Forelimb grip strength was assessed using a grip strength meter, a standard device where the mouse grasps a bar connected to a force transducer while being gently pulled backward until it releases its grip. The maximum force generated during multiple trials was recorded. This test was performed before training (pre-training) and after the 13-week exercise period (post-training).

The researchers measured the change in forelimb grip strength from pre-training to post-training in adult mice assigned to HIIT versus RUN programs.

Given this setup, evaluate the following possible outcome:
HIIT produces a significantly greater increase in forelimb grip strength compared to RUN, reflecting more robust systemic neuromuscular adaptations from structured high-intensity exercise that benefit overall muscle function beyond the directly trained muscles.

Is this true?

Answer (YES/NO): NO